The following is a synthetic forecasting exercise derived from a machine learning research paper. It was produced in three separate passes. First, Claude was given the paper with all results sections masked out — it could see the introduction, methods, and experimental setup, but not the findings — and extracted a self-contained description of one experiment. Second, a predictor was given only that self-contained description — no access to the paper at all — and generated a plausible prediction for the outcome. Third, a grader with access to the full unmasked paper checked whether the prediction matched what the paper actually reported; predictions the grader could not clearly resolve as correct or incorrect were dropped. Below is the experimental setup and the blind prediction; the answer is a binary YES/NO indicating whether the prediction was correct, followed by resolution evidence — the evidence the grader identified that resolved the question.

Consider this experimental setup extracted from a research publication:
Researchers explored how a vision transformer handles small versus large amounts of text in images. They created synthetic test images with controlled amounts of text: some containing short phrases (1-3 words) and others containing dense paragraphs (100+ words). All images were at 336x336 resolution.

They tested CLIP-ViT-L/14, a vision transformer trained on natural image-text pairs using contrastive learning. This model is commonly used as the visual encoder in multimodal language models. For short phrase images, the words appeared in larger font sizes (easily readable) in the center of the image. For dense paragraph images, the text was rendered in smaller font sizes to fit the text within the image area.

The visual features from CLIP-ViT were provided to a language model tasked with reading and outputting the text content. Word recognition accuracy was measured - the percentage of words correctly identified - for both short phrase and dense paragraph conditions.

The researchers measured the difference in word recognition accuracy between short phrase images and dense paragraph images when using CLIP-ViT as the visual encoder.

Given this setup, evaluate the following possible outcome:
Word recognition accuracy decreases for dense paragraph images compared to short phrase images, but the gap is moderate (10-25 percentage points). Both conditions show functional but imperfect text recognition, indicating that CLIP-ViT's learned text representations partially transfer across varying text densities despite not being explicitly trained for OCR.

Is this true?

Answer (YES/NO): NO